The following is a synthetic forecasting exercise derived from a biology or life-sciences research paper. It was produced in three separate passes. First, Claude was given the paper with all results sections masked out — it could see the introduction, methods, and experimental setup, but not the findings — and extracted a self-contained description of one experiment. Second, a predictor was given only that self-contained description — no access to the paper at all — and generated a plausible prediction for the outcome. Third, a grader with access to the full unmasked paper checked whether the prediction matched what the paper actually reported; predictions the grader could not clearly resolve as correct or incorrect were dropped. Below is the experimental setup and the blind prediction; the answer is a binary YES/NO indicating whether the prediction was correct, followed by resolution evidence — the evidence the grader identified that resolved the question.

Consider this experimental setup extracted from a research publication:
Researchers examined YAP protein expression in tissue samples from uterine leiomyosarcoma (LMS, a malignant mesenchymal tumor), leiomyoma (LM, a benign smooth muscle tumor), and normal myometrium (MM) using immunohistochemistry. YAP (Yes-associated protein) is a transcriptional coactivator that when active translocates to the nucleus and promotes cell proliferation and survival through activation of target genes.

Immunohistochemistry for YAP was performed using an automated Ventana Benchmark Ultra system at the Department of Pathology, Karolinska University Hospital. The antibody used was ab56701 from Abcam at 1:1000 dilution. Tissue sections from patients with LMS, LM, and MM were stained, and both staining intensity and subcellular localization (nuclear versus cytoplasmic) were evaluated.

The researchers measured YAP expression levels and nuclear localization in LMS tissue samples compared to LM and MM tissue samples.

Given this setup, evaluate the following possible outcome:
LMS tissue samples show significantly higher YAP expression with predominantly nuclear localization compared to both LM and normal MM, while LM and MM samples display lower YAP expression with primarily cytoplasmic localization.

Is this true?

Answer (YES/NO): NO